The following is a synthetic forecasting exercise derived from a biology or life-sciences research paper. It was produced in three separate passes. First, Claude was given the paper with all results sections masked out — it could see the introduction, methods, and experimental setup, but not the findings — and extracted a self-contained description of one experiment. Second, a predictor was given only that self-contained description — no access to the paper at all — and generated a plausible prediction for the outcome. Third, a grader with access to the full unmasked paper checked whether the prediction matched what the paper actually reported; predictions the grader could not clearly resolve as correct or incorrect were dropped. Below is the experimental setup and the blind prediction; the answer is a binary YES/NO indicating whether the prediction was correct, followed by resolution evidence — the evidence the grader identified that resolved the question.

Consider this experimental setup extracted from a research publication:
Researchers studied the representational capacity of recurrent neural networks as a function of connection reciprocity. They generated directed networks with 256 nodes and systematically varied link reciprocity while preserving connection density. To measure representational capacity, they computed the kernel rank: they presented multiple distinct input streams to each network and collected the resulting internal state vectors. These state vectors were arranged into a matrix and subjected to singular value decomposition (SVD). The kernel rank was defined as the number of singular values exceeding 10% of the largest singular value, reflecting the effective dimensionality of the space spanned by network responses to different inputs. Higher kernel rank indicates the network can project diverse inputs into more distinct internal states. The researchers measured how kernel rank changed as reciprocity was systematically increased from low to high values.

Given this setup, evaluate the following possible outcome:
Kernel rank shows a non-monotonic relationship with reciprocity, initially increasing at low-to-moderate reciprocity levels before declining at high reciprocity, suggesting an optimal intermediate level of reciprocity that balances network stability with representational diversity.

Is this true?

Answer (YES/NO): NO